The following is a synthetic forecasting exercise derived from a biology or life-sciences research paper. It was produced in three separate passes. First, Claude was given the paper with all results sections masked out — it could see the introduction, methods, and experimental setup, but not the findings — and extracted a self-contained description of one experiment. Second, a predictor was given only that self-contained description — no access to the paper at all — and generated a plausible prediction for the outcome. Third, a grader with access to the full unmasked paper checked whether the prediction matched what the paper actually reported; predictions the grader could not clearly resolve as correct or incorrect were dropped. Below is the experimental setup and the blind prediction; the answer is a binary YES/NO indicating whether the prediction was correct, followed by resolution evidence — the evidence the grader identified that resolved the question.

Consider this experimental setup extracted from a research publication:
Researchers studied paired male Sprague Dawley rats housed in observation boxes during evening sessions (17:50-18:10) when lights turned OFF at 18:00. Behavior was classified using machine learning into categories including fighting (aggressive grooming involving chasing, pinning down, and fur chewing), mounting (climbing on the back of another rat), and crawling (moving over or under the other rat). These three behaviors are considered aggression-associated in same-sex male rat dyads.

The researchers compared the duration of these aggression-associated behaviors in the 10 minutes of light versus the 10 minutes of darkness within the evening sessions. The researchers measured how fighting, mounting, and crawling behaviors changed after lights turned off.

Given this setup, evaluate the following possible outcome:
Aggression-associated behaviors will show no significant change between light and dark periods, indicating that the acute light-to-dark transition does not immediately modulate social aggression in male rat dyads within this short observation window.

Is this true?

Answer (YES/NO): NO